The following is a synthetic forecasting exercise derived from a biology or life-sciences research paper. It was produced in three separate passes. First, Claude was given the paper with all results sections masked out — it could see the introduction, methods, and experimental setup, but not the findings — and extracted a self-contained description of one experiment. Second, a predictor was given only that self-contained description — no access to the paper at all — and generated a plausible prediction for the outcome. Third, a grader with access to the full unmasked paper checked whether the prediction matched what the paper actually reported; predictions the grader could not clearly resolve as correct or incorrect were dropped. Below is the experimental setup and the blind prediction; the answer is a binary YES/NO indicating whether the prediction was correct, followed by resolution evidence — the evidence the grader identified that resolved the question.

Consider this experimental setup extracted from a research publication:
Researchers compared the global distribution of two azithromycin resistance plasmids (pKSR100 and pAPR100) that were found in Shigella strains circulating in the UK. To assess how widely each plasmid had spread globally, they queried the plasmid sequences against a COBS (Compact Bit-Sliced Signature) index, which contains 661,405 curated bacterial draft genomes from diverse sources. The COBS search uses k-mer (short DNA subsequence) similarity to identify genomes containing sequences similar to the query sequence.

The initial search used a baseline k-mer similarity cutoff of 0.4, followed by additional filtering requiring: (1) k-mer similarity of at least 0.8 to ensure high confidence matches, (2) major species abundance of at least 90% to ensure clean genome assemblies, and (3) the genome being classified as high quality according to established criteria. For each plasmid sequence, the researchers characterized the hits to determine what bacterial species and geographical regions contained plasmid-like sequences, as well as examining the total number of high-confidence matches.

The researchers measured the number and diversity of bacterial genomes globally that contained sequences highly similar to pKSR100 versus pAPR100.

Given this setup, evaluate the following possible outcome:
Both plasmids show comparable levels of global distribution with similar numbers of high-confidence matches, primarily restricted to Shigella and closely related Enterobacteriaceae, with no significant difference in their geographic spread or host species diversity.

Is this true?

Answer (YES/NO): NO